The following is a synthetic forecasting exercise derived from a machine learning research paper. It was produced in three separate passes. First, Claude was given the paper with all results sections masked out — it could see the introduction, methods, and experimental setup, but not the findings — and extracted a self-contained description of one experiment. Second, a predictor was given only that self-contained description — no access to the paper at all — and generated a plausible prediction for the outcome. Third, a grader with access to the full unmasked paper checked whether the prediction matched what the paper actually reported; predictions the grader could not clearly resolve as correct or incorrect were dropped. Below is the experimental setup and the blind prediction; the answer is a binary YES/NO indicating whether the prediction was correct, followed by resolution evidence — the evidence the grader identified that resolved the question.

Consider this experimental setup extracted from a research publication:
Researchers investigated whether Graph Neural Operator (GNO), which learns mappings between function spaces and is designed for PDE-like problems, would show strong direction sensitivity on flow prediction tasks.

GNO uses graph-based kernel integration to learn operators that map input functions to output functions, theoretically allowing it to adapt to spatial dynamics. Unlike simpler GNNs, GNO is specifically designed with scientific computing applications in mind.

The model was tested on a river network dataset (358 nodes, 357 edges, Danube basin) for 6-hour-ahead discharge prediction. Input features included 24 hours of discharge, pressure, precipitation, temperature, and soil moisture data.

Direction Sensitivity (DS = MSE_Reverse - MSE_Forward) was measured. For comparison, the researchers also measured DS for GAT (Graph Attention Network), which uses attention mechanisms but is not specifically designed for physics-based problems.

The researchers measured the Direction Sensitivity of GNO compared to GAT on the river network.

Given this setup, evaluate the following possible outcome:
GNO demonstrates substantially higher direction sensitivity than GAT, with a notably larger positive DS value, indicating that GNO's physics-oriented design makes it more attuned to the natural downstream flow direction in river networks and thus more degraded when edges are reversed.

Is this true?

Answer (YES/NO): NO